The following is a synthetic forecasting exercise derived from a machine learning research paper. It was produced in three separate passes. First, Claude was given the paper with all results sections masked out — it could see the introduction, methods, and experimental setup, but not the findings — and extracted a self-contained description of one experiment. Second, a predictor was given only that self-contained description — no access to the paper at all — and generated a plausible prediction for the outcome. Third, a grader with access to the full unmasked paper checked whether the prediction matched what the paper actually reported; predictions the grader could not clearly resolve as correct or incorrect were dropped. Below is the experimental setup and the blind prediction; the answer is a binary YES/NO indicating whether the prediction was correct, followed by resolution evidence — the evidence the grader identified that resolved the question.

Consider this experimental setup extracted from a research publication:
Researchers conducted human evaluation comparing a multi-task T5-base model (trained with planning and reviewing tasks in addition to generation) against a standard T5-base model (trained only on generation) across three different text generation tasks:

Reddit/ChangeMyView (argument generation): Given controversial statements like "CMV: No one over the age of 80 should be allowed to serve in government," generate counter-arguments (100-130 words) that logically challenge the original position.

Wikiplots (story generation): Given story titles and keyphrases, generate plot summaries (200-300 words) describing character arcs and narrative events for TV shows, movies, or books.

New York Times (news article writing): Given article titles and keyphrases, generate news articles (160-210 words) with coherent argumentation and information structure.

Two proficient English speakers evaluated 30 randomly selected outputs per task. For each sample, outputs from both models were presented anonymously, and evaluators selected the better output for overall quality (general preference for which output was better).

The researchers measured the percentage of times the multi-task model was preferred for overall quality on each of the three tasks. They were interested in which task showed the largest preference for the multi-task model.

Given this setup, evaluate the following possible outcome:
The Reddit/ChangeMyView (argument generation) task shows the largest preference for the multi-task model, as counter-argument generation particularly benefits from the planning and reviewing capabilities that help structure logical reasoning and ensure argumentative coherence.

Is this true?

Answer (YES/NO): NO